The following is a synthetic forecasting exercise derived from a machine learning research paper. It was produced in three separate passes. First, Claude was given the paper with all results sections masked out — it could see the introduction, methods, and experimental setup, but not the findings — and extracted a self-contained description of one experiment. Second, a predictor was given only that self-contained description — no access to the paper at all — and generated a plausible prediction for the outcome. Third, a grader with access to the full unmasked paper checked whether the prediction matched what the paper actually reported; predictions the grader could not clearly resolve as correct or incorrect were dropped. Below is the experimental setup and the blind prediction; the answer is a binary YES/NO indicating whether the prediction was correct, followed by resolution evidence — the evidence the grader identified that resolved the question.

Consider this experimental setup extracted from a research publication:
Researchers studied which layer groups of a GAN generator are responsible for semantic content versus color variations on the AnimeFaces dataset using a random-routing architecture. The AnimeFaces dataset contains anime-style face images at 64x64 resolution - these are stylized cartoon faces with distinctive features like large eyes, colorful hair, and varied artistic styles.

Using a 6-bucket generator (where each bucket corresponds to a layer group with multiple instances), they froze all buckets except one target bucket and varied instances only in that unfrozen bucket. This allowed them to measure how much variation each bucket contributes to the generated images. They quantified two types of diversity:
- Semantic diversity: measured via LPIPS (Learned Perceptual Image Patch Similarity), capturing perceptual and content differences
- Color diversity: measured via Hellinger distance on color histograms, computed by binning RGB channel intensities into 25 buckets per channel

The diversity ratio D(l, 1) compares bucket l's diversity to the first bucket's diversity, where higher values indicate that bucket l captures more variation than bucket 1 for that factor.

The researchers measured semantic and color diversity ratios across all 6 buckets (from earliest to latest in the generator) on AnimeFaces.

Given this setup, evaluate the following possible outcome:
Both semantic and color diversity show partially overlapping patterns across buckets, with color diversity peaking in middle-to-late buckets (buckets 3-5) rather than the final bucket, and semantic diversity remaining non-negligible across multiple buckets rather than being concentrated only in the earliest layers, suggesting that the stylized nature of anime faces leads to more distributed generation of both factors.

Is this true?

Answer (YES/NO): NO